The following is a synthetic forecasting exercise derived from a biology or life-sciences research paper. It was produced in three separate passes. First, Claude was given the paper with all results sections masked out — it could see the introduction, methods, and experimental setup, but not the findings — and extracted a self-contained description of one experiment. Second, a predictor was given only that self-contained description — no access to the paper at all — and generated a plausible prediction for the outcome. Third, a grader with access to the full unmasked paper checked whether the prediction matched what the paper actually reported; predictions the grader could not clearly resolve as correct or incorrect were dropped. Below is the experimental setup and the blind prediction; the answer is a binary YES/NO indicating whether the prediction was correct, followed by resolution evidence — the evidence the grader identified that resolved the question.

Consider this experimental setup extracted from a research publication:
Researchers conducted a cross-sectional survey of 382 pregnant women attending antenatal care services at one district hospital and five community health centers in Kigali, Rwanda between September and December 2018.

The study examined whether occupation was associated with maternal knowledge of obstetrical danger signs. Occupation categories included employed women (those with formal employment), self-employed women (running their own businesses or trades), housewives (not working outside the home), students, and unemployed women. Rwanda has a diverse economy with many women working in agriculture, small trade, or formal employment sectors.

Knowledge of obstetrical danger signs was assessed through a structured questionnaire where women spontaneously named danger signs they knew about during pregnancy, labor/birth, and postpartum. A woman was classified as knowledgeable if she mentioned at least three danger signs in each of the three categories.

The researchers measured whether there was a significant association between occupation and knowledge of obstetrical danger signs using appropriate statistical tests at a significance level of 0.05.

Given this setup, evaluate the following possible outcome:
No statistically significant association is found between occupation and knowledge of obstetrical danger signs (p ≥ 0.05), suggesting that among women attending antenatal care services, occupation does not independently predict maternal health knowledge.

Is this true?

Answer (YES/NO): NO